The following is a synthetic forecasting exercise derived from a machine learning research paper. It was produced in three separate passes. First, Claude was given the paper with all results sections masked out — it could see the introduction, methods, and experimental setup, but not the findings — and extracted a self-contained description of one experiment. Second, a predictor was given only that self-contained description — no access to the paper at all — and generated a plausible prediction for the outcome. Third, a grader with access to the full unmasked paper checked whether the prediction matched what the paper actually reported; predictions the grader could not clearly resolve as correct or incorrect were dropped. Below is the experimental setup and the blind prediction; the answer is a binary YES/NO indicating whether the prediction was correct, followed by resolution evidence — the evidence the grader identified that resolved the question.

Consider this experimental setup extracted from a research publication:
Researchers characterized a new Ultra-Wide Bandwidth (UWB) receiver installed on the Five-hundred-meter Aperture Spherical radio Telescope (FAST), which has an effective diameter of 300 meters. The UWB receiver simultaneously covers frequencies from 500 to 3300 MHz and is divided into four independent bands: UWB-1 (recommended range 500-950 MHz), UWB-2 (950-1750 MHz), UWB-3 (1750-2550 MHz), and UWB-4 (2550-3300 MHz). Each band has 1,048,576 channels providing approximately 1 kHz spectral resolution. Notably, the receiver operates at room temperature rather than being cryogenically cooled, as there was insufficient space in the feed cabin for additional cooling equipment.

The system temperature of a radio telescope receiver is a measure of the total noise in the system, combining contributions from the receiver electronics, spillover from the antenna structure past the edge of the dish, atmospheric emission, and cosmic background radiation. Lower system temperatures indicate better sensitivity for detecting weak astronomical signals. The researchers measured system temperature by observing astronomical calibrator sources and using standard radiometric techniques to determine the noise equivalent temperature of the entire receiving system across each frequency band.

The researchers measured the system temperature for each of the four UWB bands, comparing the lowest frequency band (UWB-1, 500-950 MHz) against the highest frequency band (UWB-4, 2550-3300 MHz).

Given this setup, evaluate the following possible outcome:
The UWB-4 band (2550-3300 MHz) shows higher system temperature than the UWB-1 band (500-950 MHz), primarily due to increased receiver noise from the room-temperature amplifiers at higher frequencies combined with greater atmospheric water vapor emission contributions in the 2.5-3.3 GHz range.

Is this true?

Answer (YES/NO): YES